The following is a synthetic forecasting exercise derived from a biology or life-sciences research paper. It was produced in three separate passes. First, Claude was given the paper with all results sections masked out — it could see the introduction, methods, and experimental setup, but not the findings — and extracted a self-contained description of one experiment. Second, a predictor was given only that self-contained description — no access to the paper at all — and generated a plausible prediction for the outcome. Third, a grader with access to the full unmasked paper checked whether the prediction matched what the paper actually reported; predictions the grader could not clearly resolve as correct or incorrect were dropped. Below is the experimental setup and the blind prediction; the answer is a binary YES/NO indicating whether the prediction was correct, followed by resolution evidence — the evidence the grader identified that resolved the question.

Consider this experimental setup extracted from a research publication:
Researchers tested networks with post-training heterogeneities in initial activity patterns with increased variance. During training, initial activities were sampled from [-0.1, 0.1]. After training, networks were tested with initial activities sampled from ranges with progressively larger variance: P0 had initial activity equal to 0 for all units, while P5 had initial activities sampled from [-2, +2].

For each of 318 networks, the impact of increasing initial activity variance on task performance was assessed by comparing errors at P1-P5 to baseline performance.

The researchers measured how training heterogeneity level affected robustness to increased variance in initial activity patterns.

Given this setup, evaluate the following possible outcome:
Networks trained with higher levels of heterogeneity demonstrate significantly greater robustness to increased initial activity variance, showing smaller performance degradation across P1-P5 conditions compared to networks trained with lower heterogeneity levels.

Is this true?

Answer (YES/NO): NO